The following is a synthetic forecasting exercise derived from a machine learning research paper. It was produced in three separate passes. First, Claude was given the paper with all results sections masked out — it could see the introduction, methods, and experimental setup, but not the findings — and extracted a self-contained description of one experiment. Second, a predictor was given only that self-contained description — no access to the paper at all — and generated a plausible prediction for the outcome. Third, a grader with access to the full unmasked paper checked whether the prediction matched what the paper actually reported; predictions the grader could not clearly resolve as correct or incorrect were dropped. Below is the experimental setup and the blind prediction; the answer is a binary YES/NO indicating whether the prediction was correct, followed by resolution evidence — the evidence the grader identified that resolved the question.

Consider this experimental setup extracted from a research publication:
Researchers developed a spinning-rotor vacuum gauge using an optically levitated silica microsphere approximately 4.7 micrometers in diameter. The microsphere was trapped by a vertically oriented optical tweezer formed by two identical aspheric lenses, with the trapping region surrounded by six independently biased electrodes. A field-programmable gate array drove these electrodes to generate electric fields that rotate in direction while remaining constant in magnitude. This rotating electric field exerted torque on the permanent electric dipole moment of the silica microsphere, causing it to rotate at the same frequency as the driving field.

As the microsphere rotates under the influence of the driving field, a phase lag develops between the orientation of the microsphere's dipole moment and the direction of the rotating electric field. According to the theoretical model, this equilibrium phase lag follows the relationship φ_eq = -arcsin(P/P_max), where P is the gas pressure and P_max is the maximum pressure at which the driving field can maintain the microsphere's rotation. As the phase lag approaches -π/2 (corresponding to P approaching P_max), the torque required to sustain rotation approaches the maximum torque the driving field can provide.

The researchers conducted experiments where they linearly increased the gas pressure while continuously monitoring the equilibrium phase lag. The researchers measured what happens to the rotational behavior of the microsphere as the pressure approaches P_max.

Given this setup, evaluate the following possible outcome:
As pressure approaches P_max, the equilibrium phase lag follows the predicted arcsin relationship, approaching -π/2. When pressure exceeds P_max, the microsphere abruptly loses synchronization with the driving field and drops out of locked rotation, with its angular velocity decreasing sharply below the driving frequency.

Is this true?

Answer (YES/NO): NO